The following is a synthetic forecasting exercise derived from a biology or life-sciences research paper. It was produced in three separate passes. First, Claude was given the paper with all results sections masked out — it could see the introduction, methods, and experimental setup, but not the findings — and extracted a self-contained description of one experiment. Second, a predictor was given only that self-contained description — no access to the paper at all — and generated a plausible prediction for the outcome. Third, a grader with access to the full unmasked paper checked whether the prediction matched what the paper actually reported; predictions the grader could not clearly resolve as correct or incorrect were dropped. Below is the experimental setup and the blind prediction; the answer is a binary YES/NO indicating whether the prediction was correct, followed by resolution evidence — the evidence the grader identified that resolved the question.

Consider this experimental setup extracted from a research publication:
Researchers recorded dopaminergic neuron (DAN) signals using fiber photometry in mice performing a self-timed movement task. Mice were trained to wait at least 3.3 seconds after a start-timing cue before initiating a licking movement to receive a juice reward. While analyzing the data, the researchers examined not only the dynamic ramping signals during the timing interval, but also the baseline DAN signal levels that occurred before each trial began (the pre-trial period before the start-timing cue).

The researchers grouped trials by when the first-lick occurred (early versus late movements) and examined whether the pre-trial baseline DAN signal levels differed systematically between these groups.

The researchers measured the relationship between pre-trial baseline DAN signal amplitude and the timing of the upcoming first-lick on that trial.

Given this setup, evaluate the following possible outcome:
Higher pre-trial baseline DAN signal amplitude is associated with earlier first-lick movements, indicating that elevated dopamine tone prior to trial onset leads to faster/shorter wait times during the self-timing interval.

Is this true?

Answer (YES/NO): YES